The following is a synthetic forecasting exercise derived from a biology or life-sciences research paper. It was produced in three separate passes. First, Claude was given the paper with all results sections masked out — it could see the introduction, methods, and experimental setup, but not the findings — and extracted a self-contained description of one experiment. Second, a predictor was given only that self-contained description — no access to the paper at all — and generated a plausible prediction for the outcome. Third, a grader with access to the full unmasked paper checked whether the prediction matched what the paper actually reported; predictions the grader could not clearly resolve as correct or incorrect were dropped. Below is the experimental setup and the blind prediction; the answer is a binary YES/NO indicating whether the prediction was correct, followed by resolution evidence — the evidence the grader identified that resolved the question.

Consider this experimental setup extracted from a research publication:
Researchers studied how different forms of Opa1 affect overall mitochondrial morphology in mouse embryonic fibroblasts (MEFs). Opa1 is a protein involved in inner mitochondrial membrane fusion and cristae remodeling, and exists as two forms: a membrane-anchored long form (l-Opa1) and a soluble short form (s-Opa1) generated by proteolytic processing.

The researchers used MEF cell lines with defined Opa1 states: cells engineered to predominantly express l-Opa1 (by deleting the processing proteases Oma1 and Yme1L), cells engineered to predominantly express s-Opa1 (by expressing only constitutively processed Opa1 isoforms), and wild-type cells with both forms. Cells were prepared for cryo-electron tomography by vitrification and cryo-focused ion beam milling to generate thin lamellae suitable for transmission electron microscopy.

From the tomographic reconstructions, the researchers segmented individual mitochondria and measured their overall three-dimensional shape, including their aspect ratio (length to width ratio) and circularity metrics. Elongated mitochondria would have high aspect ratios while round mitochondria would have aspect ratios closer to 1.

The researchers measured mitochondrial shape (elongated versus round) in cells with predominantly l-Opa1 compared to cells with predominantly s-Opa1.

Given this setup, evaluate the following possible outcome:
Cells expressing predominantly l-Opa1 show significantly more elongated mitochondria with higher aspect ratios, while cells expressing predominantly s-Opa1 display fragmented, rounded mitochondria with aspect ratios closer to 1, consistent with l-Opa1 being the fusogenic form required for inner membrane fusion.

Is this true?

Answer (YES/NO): NO